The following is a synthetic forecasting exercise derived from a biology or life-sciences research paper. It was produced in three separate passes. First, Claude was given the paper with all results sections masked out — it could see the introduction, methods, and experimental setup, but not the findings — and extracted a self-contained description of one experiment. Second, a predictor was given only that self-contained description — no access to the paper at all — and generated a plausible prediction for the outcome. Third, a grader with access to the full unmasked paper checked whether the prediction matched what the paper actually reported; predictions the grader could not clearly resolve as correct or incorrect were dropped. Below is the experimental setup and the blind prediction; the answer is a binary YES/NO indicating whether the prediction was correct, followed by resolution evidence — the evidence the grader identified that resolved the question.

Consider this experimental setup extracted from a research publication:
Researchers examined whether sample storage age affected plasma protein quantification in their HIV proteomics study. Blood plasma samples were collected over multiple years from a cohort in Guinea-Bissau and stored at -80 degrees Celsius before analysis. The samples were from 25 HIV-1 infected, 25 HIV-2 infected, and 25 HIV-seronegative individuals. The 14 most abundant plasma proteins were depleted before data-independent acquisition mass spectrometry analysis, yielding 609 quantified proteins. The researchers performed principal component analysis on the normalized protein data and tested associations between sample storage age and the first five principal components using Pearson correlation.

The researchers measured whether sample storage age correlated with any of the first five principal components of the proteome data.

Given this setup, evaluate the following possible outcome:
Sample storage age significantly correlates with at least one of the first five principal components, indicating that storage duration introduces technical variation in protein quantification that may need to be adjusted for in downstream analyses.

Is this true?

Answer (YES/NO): YES